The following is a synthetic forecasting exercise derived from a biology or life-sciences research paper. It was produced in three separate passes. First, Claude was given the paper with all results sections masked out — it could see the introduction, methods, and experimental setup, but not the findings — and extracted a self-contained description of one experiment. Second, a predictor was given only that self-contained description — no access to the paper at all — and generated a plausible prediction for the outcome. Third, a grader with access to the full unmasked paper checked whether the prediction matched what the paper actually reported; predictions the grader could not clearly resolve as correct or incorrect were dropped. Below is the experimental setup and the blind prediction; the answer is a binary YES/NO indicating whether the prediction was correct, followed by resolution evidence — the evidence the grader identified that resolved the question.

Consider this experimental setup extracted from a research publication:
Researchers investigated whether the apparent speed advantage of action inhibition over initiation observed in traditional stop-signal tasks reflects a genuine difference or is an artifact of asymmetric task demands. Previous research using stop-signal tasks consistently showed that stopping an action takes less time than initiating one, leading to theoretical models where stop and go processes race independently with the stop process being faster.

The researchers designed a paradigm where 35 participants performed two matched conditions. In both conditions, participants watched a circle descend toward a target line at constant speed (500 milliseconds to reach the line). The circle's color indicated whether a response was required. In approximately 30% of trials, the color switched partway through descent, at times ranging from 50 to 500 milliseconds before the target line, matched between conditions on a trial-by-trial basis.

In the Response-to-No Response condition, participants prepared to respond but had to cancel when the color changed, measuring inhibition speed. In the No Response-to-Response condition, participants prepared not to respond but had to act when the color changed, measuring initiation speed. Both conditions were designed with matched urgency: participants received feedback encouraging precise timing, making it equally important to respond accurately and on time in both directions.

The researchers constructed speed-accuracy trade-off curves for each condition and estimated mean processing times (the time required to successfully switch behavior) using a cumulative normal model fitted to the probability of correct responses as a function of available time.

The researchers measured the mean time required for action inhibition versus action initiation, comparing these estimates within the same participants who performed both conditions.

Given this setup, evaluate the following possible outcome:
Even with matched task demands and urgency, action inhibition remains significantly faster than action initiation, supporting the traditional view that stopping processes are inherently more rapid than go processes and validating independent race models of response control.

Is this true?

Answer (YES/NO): NO